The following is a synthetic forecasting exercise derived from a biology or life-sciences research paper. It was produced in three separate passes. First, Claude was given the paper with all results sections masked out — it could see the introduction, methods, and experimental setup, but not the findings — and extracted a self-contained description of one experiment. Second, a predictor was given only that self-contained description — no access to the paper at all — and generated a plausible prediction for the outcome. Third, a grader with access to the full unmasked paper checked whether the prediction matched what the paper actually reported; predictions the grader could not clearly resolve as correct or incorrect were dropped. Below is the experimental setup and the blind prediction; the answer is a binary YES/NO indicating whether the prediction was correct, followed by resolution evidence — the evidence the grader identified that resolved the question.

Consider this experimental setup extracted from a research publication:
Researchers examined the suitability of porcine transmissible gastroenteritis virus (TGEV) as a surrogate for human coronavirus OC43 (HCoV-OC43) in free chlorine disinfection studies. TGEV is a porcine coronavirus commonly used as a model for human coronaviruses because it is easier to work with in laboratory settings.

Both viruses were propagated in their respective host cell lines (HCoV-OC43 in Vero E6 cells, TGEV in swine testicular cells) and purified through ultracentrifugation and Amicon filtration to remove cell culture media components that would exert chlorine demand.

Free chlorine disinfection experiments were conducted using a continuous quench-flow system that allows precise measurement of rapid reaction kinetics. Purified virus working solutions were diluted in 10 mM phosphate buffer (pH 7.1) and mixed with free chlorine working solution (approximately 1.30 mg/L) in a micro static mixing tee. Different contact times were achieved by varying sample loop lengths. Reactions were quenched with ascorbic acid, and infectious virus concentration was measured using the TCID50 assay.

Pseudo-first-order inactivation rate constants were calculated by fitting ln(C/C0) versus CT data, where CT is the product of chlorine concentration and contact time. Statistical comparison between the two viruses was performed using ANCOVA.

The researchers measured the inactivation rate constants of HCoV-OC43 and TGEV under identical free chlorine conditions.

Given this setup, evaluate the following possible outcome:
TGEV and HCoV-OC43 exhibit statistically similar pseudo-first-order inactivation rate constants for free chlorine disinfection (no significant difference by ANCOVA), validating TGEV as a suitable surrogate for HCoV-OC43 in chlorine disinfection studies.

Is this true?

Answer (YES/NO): NO